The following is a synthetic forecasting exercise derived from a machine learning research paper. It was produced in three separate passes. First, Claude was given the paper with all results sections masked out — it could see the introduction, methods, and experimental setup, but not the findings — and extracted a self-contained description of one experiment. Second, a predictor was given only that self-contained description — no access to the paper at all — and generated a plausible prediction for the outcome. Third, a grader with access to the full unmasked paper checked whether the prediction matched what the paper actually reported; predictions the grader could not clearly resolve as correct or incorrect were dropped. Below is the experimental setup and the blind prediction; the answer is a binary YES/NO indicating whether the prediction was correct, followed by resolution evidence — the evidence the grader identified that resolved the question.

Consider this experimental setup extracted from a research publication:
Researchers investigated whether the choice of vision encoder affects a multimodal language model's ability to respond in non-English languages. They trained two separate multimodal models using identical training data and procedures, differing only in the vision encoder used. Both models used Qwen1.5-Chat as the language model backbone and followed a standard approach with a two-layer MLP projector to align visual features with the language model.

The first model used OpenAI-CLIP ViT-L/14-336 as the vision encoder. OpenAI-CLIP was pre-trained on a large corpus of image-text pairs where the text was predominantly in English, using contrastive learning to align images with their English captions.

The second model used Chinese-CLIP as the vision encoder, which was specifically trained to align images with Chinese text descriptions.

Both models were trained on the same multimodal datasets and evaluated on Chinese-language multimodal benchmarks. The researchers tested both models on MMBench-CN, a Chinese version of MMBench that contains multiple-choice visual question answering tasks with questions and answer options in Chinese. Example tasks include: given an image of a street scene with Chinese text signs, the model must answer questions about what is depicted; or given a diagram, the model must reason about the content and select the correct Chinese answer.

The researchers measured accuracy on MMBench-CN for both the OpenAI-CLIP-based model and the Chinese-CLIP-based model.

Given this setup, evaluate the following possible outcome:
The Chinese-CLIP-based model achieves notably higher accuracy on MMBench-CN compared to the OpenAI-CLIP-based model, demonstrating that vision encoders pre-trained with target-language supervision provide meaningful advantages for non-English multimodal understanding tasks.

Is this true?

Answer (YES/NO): YES